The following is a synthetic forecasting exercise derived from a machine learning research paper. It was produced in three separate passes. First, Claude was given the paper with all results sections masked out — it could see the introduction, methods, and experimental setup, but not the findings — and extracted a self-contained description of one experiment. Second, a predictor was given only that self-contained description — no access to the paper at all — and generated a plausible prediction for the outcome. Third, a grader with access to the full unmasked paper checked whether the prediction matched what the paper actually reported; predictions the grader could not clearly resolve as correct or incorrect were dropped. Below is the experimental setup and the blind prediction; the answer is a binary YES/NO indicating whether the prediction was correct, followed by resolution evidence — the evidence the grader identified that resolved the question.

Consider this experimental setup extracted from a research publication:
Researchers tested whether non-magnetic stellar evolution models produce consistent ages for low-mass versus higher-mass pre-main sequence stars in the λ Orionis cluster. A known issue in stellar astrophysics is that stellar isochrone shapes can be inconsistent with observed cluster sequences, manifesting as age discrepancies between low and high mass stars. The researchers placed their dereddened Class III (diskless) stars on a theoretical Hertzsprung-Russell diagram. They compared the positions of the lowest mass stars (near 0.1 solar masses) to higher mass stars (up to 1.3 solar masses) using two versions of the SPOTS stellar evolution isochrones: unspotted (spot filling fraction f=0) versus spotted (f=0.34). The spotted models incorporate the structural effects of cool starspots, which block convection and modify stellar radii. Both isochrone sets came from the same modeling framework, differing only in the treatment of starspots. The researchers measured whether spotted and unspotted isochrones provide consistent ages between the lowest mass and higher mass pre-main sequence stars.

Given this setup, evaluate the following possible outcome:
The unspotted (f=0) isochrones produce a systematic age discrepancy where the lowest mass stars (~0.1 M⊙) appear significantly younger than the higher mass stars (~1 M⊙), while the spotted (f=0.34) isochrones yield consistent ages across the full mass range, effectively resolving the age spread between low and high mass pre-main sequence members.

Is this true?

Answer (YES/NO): YES